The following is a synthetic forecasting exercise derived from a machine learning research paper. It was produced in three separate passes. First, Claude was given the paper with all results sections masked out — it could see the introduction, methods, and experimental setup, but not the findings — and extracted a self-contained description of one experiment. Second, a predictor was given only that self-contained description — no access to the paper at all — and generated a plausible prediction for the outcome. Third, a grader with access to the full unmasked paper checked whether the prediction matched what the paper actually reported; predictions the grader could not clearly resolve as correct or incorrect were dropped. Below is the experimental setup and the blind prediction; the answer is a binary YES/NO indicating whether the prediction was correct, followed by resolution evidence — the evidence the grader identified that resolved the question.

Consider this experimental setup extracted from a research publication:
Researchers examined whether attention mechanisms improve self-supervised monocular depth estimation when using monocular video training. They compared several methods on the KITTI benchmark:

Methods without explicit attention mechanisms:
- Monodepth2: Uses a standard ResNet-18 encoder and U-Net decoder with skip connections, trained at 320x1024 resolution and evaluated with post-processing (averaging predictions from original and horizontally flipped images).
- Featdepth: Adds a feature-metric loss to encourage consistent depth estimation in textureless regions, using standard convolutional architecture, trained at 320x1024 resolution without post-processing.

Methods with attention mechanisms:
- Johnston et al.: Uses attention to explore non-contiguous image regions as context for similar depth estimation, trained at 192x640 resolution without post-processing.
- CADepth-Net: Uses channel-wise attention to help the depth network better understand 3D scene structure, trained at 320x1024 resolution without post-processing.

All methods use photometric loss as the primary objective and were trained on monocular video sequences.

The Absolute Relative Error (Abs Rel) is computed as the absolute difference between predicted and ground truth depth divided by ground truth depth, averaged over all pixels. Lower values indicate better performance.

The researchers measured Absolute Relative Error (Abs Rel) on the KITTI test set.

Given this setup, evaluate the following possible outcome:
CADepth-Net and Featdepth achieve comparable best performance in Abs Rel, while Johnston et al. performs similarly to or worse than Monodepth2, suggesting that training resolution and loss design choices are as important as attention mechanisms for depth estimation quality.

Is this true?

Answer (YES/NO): NO